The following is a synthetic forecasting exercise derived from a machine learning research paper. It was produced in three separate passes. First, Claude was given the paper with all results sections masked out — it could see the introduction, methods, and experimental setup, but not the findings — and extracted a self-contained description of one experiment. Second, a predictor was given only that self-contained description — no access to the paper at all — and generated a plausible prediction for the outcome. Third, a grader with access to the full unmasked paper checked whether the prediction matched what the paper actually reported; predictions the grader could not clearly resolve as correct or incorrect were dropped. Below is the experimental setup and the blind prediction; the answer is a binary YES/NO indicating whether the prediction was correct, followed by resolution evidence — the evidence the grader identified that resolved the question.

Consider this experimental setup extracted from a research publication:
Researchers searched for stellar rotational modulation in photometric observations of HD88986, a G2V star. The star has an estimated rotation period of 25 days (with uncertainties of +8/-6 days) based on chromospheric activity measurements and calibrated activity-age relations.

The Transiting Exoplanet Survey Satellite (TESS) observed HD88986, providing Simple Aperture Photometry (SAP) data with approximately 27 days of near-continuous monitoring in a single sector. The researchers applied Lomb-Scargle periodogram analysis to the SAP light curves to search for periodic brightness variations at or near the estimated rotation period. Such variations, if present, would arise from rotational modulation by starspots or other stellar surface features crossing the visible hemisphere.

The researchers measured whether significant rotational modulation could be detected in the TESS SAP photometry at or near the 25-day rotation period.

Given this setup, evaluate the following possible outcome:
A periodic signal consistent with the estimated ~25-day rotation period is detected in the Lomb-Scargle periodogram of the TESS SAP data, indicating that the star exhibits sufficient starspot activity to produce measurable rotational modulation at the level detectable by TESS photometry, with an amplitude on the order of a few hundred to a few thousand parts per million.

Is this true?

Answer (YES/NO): NO